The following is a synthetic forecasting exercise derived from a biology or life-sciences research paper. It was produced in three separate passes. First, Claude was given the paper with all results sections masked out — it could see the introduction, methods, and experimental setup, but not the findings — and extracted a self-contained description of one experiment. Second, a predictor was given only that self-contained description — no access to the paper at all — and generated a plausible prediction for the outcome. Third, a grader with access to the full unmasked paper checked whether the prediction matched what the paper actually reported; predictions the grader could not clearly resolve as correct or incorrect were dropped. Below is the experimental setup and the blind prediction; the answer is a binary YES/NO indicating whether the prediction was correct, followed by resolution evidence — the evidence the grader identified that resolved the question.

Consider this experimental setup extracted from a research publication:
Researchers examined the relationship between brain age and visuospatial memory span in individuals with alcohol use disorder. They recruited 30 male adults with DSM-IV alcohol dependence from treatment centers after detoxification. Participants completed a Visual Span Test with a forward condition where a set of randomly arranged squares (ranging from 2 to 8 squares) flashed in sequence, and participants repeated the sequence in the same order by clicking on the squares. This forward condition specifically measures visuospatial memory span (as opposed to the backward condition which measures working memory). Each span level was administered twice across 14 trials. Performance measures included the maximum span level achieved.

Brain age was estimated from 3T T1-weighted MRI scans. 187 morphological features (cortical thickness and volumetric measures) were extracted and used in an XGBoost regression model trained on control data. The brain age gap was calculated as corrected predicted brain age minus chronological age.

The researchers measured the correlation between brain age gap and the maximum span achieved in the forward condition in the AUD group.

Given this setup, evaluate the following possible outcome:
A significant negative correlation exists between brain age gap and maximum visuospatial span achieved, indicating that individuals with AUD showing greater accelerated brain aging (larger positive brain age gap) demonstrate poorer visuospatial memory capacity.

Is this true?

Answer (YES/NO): NO